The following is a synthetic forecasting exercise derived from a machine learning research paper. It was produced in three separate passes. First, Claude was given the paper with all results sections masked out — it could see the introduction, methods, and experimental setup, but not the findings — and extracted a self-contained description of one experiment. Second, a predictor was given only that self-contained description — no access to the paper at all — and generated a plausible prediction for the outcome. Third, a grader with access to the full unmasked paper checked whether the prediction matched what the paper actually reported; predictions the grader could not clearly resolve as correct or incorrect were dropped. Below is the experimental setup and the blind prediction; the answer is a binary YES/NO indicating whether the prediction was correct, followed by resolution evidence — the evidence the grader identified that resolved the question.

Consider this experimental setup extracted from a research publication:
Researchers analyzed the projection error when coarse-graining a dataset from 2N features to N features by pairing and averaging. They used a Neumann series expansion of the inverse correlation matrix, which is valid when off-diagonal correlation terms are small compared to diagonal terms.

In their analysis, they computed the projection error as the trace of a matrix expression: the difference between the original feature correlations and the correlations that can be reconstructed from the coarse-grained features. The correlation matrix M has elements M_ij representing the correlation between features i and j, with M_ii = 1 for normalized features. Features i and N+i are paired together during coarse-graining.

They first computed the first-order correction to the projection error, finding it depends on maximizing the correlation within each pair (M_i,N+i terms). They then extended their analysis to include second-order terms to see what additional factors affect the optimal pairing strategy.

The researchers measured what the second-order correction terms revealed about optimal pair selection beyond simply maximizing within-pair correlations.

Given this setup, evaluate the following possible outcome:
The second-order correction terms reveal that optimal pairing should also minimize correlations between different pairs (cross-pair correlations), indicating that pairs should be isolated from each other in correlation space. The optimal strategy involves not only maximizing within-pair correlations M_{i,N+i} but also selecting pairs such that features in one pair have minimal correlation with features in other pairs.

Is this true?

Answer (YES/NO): YES